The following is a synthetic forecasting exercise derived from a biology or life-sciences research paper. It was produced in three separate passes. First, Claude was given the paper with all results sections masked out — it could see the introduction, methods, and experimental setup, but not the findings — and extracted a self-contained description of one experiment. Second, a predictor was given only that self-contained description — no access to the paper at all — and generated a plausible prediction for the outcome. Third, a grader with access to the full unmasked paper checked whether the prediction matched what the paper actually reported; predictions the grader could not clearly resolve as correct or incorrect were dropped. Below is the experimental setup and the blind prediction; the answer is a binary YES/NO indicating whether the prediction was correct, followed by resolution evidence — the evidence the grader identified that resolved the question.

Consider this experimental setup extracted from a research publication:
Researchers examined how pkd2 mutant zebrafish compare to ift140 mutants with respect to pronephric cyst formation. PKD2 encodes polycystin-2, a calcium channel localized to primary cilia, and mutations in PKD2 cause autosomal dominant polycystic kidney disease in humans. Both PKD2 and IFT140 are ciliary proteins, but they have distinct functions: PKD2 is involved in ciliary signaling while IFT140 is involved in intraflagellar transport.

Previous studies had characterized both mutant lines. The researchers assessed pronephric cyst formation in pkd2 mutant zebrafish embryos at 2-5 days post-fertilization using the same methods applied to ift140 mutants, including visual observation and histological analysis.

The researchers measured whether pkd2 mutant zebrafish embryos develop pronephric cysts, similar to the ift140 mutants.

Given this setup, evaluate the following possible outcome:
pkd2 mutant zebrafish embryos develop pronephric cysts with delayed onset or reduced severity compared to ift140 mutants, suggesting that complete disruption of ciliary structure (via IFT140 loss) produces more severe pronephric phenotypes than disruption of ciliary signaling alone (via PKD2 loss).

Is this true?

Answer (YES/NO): NO